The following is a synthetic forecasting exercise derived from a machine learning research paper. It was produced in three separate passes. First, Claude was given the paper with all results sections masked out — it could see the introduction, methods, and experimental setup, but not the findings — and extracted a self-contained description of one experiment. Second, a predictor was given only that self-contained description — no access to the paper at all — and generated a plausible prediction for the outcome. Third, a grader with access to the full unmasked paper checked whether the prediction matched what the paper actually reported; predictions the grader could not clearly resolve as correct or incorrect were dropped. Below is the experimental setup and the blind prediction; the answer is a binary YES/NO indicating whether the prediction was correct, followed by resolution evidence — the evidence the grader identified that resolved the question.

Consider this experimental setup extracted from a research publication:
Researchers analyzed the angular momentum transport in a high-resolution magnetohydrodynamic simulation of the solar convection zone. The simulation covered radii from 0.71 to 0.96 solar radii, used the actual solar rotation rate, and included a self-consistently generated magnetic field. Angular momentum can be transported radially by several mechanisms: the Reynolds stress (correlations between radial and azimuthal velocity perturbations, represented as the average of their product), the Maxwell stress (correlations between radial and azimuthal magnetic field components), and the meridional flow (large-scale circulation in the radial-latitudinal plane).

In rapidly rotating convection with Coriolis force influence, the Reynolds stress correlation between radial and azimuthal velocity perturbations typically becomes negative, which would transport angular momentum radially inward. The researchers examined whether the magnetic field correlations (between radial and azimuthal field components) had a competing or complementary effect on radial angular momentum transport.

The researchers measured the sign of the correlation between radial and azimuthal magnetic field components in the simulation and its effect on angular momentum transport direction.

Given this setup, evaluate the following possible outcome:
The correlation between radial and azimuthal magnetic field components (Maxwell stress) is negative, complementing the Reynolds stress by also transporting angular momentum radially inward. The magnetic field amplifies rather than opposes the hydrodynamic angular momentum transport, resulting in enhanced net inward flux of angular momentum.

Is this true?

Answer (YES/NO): NO